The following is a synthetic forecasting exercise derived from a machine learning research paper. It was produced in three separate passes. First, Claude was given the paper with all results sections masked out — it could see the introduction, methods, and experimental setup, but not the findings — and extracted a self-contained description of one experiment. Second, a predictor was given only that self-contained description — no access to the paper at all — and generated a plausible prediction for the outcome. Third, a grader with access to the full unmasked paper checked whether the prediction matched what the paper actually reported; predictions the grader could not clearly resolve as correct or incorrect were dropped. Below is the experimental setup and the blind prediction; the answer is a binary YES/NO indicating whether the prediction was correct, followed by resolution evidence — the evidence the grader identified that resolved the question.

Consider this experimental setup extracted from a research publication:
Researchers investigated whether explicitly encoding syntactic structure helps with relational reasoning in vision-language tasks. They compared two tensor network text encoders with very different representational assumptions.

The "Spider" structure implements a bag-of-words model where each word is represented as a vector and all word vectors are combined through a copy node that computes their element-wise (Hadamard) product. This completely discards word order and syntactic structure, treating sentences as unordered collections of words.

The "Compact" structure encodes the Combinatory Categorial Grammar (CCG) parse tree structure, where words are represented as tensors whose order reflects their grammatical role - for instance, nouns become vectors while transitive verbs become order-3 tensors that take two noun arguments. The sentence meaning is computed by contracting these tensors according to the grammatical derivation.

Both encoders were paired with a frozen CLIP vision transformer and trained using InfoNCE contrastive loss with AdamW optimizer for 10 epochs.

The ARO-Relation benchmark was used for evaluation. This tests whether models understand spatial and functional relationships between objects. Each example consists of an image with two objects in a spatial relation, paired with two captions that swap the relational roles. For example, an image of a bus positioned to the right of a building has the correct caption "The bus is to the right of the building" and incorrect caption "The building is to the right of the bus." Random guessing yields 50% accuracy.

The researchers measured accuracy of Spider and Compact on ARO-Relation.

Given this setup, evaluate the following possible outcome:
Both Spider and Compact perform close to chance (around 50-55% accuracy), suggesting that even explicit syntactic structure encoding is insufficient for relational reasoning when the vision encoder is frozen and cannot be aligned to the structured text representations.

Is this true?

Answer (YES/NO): NO